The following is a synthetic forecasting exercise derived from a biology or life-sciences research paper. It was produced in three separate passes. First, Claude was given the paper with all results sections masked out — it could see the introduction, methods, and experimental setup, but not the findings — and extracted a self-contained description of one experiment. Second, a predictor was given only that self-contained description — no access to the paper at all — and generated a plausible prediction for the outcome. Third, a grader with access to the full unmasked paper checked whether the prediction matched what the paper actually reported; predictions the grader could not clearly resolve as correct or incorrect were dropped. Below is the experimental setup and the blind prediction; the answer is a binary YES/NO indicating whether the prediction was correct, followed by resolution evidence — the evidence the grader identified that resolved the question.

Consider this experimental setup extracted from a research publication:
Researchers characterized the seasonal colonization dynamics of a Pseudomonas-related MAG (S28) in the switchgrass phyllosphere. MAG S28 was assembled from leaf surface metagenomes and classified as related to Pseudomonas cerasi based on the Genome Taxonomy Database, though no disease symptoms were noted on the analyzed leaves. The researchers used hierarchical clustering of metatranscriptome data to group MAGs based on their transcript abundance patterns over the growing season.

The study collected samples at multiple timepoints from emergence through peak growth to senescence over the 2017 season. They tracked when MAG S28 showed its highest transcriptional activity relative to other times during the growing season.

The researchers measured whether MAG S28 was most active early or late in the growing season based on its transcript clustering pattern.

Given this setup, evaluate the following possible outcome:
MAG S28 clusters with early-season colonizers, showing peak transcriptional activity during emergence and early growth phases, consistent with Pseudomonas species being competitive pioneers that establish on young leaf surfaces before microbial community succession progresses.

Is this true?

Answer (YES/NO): YES